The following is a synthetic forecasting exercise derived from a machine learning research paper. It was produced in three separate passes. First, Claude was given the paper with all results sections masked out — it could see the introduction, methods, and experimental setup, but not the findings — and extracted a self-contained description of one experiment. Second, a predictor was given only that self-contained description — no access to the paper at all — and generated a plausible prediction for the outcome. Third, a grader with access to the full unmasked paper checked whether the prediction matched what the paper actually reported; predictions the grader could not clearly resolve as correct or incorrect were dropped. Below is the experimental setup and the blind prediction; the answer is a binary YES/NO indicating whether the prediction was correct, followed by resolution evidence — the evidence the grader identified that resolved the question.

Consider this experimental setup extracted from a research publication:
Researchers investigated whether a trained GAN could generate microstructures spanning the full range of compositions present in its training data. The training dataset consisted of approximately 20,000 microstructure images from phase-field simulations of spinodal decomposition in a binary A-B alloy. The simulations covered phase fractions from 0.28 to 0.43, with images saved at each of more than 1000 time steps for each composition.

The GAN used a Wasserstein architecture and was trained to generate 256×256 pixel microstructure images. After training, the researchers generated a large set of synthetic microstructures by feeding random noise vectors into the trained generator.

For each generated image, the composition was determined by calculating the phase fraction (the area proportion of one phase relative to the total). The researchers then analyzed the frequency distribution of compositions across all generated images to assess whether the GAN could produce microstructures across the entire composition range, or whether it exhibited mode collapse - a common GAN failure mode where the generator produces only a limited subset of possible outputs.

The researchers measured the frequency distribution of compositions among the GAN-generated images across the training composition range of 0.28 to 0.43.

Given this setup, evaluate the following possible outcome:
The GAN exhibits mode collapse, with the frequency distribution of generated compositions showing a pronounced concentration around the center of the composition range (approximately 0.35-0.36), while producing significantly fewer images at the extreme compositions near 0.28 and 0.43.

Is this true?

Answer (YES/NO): NO